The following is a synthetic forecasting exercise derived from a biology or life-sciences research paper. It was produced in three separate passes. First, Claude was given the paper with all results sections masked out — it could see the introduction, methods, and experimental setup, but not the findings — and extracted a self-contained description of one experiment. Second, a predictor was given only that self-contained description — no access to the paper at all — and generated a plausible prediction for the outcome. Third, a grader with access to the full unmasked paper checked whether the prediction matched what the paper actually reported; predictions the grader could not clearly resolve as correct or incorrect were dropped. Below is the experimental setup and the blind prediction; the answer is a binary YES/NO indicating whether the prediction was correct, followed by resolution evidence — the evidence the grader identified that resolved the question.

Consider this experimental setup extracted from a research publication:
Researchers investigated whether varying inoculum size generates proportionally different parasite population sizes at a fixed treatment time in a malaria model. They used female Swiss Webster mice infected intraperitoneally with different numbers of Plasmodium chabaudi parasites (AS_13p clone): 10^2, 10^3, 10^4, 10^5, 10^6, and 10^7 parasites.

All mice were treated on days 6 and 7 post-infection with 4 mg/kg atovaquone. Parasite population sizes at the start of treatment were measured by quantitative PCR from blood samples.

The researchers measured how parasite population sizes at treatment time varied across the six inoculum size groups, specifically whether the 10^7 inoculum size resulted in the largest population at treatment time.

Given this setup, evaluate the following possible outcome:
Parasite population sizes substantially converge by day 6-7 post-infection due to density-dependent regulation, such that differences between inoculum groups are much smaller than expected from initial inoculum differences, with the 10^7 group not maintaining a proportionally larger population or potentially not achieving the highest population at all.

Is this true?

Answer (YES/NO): YES